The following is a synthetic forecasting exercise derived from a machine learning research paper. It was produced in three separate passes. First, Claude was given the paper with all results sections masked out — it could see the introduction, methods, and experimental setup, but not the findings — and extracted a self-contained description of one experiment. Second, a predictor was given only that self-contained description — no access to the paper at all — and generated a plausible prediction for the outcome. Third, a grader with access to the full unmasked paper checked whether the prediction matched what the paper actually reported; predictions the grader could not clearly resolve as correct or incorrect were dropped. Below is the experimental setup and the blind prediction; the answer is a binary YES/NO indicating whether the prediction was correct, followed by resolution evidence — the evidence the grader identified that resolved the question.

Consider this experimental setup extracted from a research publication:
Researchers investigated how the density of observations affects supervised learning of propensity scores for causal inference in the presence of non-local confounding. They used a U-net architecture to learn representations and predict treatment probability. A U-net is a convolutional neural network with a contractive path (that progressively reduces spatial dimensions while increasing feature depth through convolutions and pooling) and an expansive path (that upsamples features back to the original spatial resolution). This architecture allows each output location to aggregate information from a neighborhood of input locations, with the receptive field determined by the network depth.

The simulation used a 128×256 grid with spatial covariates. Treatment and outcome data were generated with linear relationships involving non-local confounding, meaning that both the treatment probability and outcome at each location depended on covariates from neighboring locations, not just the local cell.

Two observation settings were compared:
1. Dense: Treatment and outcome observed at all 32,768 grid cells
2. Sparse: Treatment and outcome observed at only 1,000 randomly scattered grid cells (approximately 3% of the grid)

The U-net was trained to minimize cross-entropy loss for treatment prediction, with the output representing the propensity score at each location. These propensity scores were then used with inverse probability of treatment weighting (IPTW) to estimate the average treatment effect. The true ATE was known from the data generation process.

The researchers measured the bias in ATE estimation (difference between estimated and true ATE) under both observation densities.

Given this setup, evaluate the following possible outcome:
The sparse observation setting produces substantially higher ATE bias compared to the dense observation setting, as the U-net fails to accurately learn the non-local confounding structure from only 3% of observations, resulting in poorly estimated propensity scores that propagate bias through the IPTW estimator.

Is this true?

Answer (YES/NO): YES